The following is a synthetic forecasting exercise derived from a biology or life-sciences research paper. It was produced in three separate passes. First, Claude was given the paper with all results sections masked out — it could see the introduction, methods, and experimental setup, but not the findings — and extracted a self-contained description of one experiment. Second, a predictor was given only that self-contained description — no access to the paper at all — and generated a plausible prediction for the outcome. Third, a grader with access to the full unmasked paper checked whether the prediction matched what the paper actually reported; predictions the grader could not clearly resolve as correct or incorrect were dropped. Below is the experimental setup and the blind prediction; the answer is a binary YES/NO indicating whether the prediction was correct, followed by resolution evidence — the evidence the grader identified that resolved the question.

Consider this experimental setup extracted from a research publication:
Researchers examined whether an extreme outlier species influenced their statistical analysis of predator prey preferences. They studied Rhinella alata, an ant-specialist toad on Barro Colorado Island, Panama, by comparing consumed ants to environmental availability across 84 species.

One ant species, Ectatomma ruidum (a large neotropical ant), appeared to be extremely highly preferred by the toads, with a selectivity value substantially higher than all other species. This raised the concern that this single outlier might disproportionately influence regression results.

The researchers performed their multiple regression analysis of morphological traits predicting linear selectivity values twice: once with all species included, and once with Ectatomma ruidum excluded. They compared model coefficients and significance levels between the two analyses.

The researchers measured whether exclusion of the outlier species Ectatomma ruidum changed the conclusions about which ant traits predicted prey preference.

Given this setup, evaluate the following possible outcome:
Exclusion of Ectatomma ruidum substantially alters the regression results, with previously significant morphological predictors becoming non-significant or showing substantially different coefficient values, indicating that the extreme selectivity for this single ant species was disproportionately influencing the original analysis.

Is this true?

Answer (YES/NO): NO